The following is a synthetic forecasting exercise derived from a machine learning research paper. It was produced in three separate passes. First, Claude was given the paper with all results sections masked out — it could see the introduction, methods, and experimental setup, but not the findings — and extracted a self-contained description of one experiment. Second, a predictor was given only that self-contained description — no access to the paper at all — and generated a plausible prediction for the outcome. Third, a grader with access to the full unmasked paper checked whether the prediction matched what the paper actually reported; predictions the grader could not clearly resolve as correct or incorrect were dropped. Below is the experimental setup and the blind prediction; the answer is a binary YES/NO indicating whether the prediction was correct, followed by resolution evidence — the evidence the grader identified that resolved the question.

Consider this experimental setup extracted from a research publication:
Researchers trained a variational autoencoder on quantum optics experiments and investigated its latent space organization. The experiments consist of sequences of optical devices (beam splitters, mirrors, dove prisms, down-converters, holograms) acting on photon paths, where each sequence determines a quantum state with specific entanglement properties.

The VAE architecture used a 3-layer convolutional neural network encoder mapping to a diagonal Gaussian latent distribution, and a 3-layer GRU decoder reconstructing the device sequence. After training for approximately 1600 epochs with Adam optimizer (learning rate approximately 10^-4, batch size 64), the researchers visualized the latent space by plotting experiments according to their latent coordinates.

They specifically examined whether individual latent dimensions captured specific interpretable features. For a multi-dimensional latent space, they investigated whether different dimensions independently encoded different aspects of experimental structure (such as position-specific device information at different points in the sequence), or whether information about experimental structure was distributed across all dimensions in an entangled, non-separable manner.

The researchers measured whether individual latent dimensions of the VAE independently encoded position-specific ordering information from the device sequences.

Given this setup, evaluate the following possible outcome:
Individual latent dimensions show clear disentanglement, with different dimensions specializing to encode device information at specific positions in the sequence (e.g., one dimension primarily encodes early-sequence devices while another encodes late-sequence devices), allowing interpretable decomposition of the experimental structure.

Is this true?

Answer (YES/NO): YES